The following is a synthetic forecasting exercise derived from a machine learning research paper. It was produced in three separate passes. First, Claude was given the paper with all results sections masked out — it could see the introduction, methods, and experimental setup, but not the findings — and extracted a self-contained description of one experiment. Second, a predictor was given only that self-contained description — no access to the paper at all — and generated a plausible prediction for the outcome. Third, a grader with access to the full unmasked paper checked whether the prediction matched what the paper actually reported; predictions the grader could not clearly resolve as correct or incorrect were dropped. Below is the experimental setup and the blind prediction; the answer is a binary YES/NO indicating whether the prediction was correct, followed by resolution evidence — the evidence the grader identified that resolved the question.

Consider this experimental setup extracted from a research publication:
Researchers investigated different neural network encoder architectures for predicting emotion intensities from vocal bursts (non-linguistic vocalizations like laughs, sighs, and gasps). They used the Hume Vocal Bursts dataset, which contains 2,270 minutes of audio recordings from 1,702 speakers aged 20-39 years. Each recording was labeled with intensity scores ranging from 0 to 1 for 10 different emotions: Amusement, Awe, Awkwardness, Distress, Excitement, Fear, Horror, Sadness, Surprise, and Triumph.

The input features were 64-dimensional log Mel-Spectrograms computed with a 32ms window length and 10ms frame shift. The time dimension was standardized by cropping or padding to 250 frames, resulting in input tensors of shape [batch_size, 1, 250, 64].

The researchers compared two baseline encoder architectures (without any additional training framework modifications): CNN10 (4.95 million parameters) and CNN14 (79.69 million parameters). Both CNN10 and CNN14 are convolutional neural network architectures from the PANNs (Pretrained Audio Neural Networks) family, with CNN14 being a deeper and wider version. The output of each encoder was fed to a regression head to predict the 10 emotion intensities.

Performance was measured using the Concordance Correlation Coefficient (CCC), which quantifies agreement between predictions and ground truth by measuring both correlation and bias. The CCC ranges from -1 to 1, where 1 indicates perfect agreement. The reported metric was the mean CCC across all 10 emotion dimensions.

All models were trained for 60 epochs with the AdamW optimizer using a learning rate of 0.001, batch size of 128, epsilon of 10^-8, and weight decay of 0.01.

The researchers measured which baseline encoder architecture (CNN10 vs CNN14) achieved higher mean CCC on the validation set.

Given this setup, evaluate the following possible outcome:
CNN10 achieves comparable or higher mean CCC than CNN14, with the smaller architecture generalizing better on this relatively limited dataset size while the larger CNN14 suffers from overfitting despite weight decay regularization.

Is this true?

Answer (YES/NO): YES